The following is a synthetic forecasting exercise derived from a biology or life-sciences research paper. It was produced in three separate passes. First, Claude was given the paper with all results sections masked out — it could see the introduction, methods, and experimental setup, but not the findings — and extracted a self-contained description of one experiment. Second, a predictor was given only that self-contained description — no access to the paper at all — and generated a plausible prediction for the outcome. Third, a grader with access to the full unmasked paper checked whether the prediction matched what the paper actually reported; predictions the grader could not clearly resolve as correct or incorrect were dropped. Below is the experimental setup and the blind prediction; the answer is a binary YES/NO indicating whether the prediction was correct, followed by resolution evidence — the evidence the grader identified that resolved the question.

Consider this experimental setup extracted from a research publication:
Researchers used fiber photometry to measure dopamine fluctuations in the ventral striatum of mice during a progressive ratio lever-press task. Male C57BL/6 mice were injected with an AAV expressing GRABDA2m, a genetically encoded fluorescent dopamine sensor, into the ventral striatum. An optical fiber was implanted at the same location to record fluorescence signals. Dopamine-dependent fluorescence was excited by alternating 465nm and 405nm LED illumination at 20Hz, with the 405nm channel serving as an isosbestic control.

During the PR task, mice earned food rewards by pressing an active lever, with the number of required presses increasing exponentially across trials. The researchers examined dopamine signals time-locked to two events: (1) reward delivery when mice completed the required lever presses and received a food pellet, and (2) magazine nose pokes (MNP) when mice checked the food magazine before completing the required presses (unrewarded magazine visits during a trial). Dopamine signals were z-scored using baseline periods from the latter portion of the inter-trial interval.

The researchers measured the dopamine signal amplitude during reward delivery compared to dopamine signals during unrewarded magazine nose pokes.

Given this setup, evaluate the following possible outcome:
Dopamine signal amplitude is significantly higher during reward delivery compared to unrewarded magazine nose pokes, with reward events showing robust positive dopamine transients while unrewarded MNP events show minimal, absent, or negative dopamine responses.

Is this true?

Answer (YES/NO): YES